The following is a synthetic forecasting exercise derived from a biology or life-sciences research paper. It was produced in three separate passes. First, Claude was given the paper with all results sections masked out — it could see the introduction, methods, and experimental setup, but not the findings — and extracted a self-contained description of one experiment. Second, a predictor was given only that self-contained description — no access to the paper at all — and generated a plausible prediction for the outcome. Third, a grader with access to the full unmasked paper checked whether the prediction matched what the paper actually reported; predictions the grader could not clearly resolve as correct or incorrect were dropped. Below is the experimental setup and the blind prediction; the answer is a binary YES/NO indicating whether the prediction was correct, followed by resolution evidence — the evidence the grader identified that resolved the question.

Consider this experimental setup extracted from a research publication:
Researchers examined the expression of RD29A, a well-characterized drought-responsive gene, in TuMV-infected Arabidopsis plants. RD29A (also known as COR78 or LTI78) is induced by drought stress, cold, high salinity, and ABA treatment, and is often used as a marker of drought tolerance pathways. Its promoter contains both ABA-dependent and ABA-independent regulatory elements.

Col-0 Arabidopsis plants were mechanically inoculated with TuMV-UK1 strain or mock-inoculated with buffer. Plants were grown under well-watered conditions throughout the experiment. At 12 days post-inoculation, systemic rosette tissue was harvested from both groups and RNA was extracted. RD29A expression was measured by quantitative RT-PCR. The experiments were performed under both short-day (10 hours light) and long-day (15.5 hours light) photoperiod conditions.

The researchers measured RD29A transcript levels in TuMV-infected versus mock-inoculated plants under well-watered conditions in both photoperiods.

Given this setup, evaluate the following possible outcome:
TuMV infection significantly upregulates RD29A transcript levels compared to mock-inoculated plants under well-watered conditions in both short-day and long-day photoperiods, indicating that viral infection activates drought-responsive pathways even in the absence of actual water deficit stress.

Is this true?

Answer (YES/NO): NO